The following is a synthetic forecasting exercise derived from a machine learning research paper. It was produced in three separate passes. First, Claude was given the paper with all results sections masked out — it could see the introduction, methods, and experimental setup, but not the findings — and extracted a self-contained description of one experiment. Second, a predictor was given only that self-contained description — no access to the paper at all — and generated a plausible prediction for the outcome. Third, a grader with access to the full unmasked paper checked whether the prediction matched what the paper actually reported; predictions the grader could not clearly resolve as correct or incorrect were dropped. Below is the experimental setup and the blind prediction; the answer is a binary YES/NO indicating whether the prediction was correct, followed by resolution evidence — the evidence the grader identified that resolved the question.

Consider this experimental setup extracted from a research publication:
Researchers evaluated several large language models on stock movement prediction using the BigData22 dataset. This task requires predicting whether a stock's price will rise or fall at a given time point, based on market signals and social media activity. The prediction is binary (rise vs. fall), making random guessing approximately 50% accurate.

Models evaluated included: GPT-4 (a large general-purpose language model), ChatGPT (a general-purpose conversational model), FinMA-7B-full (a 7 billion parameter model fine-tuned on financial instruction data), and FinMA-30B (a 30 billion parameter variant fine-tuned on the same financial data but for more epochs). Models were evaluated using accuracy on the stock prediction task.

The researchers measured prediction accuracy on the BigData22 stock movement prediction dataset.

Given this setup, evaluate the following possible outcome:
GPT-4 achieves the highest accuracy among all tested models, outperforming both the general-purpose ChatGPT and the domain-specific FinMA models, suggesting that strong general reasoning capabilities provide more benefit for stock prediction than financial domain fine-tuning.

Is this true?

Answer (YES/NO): YES